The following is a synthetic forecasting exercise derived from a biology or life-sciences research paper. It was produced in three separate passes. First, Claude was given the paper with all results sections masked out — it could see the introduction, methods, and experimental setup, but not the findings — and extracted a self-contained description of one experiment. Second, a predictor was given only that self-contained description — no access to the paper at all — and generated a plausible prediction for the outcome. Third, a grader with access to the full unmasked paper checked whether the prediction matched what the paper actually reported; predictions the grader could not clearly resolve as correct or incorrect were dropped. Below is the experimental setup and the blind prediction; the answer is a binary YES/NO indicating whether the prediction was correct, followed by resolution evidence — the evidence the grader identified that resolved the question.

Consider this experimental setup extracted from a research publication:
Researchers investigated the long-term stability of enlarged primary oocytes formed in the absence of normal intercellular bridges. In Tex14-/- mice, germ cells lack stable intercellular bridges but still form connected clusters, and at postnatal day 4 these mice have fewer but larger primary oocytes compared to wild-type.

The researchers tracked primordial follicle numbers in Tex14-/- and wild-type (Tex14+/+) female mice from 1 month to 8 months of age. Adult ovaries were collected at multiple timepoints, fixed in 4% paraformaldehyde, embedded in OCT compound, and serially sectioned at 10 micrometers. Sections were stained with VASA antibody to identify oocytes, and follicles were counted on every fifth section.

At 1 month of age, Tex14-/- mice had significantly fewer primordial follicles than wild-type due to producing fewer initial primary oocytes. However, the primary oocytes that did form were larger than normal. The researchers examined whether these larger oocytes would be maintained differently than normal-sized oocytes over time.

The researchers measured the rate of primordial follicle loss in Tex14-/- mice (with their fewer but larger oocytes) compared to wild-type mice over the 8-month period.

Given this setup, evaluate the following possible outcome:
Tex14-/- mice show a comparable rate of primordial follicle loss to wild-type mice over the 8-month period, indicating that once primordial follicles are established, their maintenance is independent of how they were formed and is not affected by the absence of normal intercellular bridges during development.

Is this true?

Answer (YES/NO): NO